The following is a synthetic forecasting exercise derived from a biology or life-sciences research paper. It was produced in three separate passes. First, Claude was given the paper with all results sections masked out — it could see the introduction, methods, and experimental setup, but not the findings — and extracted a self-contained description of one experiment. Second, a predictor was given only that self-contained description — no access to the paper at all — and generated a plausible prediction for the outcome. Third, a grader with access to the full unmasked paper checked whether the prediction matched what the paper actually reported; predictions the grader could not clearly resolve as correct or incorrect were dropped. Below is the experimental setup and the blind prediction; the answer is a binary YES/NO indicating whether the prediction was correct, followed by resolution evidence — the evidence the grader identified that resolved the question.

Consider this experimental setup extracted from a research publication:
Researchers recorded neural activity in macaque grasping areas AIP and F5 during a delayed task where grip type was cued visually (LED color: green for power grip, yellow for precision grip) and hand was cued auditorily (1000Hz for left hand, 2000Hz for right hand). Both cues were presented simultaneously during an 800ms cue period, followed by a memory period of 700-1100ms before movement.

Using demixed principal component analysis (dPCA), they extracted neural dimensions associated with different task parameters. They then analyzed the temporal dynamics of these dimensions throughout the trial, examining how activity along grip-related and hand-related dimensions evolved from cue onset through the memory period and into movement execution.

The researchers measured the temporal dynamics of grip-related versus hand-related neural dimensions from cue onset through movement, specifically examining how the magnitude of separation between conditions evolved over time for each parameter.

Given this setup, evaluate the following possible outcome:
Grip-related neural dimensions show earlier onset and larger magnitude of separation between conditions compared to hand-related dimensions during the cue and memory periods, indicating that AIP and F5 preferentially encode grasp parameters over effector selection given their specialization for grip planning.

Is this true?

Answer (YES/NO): NO